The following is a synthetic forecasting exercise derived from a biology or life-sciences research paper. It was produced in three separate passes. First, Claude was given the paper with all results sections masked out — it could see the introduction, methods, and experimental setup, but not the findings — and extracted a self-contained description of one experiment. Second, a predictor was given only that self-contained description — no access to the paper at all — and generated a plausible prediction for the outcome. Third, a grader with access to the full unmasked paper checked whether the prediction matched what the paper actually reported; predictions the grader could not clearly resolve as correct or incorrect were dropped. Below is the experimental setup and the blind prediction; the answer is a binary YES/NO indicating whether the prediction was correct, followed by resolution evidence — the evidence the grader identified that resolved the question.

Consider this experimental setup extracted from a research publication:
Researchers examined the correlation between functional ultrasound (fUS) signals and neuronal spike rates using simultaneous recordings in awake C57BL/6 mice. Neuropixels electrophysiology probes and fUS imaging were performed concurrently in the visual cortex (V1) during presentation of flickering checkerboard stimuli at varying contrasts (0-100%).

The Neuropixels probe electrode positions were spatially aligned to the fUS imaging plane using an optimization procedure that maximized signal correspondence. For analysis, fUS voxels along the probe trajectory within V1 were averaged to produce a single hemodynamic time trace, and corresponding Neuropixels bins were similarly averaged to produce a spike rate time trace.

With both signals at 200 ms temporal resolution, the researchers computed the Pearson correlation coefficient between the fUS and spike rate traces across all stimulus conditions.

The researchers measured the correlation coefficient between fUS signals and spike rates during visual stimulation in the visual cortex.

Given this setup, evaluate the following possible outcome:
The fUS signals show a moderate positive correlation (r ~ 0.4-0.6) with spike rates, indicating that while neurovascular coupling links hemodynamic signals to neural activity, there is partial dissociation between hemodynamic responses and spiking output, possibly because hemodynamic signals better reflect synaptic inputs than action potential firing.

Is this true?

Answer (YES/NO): NO